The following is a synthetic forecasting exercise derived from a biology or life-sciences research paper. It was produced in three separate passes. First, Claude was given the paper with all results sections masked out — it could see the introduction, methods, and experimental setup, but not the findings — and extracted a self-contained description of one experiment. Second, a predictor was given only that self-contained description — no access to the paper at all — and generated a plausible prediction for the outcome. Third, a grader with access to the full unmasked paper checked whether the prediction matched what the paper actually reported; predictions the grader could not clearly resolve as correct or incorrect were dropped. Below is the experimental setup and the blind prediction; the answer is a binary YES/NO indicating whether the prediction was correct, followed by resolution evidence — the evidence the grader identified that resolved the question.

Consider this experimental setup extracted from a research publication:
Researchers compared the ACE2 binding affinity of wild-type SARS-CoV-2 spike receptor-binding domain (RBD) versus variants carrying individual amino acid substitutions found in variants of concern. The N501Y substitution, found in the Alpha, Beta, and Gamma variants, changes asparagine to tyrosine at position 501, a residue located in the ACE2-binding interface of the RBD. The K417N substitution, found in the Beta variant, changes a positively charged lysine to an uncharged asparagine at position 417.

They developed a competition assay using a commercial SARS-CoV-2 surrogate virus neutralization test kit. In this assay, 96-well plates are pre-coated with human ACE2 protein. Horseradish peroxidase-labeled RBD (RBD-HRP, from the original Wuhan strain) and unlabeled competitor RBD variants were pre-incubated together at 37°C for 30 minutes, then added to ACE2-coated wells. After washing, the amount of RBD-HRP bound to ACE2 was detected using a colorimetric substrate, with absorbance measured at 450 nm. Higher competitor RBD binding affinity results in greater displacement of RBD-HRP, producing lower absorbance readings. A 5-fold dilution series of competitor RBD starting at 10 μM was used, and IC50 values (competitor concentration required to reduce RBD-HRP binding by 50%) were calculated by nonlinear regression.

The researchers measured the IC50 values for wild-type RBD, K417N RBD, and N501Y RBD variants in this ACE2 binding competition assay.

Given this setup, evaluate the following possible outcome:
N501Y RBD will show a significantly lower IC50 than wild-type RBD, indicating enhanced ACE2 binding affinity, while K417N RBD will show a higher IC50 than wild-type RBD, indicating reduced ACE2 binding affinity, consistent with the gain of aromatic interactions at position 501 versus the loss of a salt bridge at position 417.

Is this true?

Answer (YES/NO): YES